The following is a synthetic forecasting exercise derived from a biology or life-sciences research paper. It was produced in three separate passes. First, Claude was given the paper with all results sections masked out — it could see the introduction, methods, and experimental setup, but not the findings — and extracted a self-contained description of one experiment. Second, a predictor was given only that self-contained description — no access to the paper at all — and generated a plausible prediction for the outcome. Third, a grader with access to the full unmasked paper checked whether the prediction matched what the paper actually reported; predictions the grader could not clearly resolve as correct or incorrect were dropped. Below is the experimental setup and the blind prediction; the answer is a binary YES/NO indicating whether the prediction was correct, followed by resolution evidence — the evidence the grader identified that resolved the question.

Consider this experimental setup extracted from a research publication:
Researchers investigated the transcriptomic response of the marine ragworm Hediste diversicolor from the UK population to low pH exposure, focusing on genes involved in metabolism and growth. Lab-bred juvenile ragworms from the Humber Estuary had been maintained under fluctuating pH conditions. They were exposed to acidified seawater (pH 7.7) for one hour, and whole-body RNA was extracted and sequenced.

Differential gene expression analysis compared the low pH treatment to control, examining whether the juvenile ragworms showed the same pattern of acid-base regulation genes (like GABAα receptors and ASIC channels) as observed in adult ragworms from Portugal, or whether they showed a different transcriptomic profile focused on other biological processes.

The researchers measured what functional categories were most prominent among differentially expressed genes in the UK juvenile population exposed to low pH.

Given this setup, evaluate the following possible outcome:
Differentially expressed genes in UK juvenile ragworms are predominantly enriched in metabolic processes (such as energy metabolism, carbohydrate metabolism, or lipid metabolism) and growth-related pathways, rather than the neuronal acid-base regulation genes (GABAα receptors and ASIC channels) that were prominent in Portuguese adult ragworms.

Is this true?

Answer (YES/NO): YES